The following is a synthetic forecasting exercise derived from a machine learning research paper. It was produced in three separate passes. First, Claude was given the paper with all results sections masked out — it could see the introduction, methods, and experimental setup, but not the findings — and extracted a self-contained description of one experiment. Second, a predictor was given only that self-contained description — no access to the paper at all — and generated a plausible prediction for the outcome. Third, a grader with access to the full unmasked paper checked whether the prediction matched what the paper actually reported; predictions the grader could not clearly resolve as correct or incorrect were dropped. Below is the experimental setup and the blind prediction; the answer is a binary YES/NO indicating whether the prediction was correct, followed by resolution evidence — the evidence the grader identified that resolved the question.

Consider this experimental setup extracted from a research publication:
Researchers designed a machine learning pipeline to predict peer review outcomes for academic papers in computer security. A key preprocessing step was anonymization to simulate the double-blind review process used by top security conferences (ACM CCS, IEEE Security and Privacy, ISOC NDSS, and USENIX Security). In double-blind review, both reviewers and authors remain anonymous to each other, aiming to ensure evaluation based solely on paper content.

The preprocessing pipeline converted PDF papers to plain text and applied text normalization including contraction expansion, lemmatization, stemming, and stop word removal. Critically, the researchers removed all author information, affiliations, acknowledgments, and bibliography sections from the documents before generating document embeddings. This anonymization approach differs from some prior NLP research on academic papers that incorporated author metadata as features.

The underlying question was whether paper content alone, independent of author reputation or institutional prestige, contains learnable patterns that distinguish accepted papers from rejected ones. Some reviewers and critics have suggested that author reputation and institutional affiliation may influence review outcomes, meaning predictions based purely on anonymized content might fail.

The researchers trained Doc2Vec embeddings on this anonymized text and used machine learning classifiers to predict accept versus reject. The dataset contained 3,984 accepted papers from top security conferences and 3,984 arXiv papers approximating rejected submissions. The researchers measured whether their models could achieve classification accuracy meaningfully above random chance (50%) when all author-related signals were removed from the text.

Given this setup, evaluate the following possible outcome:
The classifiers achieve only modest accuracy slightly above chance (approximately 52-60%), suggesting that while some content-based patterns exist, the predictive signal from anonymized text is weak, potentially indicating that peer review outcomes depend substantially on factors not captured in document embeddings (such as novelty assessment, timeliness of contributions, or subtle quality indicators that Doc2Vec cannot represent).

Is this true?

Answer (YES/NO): NO